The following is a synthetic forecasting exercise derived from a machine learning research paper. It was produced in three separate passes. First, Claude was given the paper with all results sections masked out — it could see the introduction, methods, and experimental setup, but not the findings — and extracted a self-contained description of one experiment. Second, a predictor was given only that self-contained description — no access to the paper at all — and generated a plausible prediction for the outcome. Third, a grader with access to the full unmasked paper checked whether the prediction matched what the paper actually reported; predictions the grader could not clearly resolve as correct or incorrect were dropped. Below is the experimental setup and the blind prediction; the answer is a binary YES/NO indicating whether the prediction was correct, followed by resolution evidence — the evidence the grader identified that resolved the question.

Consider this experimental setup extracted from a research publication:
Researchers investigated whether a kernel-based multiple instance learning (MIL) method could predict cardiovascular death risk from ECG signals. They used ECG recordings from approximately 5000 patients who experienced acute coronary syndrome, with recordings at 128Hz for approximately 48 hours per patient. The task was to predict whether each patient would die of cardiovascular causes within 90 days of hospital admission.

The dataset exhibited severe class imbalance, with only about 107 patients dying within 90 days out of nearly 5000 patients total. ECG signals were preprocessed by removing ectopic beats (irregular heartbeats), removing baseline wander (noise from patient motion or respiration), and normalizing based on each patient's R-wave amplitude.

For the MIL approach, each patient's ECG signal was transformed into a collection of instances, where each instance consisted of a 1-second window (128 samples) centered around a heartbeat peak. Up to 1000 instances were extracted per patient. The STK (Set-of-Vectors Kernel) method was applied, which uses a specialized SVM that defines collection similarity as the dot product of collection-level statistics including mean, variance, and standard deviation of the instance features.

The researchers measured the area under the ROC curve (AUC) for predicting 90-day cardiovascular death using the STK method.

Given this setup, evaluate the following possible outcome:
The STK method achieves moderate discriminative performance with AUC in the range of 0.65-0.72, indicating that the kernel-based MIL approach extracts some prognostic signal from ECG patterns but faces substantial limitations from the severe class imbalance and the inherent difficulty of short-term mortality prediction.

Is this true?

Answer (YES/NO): NO